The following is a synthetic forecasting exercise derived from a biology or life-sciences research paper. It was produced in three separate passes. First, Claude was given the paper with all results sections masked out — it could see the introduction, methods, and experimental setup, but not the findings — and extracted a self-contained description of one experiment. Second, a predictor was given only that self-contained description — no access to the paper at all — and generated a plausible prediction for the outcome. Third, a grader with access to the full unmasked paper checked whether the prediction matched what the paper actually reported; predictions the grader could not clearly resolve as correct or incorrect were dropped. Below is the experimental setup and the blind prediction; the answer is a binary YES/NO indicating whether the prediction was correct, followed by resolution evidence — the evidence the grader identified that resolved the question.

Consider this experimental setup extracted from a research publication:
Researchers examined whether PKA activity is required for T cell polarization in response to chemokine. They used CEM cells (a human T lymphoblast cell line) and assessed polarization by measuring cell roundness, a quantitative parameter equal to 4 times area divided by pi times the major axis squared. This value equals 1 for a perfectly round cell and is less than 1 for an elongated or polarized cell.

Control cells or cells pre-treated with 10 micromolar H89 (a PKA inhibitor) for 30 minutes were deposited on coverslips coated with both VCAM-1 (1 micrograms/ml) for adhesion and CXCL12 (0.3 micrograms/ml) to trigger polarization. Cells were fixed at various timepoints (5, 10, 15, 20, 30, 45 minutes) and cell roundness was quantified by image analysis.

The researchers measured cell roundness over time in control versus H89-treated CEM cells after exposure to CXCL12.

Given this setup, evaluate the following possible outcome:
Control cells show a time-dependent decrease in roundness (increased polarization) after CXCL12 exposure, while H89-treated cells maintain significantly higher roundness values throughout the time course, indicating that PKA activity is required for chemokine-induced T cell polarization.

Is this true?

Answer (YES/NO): YES